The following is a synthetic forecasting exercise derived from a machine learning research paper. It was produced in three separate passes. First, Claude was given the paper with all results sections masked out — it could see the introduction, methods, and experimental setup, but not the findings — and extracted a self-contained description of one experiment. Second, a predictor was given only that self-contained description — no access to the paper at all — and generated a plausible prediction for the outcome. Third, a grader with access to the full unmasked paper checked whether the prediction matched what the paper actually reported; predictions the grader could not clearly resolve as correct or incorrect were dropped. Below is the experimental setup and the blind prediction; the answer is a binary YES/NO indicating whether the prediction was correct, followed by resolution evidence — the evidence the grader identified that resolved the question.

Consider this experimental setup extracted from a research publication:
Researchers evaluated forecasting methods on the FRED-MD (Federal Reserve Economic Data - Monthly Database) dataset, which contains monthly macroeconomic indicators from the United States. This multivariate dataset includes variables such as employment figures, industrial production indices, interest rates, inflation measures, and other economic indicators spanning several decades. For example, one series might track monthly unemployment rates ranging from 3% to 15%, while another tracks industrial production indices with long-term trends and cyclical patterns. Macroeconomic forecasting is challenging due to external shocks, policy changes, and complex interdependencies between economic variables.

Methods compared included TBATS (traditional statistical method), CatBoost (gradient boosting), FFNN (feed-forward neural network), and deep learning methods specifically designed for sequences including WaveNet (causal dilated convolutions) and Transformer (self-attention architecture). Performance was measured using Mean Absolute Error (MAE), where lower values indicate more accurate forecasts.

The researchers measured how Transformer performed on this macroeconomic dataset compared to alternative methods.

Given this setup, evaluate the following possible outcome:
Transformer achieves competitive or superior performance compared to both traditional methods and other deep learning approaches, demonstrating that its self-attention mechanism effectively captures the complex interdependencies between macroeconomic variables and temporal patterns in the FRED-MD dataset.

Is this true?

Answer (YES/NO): NO